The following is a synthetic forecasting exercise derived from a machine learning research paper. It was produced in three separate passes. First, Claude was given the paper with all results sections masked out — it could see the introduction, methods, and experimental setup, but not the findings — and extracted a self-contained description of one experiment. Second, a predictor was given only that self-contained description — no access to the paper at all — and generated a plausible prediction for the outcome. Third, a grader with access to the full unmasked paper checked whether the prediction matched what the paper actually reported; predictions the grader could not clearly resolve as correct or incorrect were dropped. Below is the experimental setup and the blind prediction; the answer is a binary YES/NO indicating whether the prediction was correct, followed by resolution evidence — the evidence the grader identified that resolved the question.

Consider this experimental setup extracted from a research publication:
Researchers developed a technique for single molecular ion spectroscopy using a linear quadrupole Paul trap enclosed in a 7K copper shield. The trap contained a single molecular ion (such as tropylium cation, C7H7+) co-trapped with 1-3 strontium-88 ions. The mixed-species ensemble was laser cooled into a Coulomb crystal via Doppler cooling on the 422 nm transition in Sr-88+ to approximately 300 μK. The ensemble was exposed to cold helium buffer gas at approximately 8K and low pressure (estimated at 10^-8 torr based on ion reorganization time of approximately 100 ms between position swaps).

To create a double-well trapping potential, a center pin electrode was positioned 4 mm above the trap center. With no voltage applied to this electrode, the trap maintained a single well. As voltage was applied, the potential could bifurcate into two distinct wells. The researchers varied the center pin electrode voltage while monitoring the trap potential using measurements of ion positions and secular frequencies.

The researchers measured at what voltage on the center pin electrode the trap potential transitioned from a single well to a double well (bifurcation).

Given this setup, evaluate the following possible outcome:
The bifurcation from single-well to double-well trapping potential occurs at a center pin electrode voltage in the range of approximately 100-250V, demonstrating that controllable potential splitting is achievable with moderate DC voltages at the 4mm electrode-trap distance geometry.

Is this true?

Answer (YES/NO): NO